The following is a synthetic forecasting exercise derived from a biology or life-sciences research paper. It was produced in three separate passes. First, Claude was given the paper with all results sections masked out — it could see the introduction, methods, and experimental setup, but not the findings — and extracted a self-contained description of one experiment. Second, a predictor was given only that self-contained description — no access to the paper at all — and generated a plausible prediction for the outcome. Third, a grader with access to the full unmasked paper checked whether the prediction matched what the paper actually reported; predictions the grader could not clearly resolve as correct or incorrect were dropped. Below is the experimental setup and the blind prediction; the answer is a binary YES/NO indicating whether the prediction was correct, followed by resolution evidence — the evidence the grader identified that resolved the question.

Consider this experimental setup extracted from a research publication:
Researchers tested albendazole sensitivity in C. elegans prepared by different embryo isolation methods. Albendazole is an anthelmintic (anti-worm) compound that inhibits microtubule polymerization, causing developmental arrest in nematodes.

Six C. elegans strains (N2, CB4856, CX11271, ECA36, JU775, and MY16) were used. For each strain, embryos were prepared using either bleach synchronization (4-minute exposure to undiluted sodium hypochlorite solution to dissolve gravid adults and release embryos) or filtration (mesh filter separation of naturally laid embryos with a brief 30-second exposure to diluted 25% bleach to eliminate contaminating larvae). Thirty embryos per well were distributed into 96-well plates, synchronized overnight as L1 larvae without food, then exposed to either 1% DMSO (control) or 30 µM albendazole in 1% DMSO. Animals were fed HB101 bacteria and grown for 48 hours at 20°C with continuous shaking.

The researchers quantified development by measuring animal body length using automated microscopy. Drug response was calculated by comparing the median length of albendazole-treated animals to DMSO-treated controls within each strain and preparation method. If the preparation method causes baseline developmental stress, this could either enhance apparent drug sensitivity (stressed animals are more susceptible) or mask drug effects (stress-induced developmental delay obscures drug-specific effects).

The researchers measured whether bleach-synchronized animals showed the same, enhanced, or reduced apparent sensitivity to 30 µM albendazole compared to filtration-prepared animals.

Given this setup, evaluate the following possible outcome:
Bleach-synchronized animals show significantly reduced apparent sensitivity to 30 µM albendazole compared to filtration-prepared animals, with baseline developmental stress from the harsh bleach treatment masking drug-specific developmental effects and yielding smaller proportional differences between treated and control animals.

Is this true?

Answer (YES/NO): NO